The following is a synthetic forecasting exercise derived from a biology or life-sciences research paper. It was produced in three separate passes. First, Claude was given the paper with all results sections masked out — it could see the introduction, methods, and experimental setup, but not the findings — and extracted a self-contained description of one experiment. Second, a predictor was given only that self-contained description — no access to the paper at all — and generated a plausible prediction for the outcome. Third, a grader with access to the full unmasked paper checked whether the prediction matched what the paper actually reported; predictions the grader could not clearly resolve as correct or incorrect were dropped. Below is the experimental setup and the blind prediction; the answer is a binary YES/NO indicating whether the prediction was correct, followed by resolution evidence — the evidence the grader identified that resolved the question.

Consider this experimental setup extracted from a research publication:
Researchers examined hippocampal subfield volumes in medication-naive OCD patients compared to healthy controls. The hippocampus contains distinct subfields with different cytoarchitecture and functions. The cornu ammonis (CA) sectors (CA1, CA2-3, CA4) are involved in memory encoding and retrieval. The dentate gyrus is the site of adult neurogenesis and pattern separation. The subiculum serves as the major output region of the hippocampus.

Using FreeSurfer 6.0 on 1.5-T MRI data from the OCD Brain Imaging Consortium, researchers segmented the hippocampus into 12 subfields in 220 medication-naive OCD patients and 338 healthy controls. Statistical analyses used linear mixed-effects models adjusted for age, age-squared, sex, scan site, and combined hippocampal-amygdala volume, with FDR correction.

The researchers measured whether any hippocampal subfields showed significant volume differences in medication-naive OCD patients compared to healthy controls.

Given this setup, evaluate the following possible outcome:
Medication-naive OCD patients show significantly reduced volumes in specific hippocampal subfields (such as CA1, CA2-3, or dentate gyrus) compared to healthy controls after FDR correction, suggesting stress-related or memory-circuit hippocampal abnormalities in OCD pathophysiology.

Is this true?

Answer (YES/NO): YES